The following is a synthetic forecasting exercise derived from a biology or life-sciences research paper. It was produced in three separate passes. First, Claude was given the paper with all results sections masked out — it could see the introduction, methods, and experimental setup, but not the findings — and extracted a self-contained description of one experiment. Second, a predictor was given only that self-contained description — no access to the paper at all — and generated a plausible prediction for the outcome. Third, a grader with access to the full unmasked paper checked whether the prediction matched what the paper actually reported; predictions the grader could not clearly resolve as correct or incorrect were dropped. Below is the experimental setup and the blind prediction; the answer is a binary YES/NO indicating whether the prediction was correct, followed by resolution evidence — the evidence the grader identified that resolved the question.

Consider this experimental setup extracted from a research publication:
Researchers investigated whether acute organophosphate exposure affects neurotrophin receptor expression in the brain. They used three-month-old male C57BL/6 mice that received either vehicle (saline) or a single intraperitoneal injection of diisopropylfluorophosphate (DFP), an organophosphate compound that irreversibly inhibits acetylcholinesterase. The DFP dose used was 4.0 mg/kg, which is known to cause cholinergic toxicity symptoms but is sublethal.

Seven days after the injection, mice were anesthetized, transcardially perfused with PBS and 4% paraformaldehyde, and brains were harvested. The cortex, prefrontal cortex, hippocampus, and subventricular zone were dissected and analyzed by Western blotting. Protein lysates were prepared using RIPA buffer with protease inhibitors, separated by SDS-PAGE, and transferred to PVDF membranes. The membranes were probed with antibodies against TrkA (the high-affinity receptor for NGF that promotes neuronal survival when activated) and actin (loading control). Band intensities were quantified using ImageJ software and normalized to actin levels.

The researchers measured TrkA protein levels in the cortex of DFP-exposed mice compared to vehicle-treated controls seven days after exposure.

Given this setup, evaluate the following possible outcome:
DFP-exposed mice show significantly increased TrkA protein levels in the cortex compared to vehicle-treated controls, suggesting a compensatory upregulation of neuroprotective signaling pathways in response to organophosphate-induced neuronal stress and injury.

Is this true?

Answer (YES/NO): NO